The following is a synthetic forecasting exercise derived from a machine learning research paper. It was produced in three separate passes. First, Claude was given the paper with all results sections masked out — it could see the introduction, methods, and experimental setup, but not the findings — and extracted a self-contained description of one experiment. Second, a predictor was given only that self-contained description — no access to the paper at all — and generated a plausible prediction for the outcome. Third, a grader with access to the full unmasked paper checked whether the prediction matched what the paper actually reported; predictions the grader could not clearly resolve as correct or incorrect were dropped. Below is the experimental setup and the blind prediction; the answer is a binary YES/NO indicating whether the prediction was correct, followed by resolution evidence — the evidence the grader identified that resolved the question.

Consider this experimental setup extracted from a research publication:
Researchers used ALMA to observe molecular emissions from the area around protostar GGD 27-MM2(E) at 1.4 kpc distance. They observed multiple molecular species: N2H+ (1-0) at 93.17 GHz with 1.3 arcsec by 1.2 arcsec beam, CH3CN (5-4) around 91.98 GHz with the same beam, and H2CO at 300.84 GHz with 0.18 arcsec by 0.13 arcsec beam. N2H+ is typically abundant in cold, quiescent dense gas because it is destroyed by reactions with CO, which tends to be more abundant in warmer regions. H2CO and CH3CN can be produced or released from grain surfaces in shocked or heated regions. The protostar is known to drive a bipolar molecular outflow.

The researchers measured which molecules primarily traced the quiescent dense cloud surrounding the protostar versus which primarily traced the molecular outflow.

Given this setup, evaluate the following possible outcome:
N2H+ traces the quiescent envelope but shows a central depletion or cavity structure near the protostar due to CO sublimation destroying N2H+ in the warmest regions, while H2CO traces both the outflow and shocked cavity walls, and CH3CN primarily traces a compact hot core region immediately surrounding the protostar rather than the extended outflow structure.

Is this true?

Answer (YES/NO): NO